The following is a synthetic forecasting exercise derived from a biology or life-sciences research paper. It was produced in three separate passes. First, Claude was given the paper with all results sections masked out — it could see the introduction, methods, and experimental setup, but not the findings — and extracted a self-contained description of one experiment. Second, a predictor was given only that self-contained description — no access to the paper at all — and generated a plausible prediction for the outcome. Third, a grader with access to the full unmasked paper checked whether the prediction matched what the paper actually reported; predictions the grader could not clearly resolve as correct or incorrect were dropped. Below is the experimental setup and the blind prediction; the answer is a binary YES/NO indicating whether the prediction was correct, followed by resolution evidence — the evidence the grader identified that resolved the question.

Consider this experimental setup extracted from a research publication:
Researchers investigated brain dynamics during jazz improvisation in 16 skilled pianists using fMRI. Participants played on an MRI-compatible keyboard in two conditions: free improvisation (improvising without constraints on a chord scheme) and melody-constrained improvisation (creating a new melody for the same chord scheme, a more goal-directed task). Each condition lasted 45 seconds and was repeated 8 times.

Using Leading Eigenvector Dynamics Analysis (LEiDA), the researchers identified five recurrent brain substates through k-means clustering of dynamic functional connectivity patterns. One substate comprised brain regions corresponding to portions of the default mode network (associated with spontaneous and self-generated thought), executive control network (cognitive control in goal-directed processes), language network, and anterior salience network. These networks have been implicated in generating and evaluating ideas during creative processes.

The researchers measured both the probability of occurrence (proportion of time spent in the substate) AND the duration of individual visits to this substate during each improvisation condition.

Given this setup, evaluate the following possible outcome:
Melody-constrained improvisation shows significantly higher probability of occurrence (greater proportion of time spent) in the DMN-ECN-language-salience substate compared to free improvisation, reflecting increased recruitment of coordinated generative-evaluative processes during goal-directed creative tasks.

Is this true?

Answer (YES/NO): NO